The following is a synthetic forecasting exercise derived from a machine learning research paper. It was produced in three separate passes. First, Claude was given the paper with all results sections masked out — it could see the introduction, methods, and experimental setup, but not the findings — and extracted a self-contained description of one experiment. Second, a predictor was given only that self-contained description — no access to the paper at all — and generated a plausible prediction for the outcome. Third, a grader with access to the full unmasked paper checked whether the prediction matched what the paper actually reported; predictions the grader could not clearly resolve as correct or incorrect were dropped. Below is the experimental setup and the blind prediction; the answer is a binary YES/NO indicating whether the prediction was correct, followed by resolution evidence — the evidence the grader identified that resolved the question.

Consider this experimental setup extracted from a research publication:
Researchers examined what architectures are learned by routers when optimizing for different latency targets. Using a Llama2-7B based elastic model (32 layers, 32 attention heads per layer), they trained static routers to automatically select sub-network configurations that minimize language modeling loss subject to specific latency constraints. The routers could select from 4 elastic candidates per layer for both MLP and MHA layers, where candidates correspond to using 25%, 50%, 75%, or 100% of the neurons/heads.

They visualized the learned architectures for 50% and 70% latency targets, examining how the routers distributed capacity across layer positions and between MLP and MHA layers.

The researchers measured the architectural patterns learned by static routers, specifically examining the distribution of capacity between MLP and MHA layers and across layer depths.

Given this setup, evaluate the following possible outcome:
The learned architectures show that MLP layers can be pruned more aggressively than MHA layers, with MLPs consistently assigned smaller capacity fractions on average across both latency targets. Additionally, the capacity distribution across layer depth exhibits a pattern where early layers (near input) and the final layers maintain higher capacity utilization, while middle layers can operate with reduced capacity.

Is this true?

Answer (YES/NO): NO